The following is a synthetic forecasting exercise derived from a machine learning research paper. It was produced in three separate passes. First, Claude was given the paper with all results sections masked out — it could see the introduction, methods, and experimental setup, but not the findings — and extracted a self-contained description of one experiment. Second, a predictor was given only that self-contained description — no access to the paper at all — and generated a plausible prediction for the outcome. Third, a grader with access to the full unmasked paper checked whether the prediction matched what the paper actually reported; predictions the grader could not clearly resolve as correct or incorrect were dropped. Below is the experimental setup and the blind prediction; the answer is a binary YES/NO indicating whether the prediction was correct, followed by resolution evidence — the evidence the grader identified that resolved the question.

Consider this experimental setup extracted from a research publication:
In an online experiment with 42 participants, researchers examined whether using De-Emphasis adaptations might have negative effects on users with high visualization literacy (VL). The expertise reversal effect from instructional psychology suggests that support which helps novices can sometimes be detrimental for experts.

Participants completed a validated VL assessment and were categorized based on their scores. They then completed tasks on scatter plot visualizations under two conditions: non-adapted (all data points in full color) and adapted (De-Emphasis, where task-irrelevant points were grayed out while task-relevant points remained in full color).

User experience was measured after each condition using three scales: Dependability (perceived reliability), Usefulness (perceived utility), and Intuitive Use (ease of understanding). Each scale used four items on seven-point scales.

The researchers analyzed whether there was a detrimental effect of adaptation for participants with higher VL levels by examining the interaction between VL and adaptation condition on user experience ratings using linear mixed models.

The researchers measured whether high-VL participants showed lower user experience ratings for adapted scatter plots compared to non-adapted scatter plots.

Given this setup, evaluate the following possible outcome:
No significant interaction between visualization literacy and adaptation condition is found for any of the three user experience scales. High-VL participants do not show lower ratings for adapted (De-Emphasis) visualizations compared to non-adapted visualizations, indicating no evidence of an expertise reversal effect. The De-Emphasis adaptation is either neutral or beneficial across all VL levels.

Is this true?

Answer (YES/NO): YES